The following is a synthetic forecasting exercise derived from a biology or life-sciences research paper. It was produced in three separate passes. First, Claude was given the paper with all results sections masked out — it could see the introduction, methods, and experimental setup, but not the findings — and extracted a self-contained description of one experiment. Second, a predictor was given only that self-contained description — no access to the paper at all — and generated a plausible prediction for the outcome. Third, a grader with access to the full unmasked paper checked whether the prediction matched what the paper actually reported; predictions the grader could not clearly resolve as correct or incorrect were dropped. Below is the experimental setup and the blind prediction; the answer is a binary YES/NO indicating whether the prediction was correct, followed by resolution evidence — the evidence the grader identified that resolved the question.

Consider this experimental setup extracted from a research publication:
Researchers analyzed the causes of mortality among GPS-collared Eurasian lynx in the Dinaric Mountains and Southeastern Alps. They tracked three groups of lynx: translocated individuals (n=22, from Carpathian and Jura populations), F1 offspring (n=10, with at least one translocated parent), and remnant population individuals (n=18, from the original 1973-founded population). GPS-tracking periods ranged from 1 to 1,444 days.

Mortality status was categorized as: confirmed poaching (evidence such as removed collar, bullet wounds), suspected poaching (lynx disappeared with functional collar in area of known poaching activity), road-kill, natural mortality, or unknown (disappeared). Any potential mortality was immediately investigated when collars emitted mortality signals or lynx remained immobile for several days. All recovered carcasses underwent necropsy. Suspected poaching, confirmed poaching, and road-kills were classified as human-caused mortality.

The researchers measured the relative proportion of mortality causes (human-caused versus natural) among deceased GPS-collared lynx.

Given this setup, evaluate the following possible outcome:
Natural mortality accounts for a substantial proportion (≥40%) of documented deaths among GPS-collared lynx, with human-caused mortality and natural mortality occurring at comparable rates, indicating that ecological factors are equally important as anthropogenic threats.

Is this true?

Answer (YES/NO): NO